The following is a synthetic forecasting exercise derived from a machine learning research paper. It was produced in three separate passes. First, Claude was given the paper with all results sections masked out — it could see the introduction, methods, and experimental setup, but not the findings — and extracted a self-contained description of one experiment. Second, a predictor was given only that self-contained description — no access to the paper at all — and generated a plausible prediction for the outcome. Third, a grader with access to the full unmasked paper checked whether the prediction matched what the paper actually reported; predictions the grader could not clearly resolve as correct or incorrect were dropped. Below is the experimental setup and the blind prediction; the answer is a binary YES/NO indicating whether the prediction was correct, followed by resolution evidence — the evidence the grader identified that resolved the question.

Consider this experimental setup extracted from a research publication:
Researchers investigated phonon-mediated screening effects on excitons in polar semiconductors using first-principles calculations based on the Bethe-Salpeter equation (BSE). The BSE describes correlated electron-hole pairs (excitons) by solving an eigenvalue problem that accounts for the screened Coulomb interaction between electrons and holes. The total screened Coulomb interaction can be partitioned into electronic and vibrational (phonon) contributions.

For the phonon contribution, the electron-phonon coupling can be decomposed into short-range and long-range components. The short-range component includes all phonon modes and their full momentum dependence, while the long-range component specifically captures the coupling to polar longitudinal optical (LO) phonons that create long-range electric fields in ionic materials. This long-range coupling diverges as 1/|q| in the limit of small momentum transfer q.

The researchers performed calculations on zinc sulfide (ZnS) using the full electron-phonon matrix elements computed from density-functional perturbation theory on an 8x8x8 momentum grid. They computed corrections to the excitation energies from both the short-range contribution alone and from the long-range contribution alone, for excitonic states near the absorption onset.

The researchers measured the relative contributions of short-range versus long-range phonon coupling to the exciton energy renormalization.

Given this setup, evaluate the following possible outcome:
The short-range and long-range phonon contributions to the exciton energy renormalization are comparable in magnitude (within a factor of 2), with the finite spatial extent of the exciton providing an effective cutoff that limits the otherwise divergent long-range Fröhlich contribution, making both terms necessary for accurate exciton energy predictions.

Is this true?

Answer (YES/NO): NO